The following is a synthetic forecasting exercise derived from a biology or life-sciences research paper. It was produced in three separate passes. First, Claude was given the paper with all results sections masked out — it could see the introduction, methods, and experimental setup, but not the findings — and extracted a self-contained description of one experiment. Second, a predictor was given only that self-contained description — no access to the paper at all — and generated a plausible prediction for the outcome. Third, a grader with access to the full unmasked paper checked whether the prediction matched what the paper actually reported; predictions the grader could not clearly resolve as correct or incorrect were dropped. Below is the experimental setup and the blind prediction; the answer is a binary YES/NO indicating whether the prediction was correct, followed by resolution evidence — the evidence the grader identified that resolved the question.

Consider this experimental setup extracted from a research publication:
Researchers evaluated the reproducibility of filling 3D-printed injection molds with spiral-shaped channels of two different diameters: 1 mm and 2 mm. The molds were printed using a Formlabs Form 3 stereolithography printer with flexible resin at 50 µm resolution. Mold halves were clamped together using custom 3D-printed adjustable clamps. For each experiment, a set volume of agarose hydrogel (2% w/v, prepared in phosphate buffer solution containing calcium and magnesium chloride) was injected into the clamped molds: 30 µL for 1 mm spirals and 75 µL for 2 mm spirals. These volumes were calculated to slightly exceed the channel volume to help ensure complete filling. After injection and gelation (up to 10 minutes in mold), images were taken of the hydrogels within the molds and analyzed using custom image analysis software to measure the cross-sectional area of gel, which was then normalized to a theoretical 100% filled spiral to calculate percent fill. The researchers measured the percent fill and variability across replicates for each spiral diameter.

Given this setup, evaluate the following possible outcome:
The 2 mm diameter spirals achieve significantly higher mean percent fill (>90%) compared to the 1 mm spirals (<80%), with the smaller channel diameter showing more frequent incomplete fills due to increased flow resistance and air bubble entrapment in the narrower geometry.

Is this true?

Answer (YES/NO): NO